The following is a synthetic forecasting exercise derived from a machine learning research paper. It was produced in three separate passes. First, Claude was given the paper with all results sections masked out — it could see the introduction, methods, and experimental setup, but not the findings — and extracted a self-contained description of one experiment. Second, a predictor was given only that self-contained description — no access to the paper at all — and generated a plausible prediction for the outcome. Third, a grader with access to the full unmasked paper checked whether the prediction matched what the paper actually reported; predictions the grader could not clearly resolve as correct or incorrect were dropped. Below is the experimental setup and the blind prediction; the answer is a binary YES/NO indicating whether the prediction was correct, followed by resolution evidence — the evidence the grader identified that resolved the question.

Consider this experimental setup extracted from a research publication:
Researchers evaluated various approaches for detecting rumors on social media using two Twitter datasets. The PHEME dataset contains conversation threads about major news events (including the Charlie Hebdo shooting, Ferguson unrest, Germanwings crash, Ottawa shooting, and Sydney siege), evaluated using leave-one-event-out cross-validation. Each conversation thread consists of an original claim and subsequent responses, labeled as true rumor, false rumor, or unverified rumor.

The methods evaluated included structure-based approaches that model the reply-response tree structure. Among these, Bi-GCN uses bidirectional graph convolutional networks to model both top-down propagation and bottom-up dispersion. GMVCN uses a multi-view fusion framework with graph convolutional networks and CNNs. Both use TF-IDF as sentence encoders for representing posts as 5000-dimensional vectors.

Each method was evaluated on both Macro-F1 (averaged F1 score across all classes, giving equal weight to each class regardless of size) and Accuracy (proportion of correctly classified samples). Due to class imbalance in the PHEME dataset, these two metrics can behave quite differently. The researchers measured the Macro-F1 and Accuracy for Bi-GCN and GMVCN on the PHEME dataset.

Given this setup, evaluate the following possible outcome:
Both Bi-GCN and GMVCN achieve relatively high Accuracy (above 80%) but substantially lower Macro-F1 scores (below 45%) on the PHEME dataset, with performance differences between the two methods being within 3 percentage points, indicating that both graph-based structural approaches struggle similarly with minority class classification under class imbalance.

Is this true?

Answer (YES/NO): NO